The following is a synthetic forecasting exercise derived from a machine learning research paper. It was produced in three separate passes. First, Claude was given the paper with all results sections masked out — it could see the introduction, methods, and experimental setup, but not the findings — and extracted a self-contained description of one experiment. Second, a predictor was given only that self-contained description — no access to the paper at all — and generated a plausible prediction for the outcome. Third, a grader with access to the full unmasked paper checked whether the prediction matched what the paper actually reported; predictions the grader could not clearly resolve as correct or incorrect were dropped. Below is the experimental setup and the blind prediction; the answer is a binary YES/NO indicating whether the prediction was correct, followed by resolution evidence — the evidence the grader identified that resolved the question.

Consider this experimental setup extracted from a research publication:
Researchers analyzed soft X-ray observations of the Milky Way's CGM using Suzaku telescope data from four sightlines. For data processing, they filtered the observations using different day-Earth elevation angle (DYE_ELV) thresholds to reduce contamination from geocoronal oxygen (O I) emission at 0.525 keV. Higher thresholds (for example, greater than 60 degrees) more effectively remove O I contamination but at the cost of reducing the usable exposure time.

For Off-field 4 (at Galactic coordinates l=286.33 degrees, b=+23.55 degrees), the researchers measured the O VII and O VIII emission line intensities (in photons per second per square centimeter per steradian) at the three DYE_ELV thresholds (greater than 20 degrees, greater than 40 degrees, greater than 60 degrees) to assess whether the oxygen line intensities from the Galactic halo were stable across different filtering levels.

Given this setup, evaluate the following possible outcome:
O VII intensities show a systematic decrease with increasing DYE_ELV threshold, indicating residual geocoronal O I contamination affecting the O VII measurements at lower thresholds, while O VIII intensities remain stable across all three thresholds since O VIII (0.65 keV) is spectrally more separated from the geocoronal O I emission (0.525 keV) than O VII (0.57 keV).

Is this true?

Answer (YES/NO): NO